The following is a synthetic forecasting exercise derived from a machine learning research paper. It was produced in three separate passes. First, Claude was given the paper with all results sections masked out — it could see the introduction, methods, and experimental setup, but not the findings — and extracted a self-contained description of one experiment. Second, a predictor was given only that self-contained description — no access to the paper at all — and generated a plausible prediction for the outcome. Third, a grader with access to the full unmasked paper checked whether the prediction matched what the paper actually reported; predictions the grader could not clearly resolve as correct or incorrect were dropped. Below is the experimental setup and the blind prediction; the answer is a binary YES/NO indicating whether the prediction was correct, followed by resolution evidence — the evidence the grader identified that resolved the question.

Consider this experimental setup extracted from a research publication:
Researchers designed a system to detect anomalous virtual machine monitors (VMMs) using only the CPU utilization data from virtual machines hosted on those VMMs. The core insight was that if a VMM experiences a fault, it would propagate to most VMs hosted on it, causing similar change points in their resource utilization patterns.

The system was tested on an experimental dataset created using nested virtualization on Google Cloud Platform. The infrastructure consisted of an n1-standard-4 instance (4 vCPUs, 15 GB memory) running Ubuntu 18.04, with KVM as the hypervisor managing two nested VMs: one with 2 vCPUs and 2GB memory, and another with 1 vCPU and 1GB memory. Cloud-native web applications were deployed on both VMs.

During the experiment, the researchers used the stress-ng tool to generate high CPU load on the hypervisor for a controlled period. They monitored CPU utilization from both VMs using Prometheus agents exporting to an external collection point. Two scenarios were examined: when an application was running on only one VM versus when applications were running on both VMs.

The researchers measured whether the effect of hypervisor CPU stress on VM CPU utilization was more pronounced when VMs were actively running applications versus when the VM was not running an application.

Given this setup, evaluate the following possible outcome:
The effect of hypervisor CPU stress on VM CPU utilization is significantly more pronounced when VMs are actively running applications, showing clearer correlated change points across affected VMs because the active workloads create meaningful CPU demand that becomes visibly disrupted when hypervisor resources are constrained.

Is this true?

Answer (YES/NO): YES